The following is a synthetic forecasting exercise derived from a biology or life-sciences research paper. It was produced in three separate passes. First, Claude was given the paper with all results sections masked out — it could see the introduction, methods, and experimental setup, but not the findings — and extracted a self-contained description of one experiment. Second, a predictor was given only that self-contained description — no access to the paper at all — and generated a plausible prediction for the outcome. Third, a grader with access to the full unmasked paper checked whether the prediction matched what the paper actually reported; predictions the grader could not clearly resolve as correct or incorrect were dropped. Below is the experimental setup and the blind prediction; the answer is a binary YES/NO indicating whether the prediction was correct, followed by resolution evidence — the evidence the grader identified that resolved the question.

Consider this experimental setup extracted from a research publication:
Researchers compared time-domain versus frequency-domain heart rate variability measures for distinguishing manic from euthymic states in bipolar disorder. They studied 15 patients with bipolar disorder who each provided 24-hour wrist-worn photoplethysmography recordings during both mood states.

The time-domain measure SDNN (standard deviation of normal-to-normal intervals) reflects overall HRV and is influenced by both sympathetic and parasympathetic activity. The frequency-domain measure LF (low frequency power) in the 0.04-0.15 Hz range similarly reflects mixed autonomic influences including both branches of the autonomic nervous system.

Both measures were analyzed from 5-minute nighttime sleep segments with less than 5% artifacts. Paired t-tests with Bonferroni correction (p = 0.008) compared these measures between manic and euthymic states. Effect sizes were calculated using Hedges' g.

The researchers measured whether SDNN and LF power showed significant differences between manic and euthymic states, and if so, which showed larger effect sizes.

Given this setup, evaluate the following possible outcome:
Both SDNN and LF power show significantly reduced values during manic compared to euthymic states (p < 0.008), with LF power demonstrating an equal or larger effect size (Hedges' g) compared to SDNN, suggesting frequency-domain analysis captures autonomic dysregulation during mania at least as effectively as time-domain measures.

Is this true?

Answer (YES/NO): YES